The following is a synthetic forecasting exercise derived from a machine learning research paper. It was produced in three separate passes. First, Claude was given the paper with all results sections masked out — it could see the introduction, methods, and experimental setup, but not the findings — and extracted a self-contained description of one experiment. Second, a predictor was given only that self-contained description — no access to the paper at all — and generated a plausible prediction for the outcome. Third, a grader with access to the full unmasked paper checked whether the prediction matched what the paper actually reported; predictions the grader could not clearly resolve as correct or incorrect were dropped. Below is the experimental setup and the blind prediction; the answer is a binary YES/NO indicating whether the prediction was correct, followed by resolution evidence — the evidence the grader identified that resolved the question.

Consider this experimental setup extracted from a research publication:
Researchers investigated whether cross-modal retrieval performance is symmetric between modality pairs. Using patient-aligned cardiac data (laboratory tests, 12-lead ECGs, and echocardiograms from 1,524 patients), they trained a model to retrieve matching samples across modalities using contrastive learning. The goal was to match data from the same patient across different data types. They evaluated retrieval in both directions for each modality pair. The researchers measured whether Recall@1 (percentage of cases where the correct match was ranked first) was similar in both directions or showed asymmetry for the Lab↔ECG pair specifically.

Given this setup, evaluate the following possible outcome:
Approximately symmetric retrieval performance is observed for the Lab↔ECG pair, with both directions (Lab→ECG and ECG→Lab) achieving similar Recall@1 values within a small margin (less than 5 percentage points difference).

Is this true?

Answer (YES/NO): YES